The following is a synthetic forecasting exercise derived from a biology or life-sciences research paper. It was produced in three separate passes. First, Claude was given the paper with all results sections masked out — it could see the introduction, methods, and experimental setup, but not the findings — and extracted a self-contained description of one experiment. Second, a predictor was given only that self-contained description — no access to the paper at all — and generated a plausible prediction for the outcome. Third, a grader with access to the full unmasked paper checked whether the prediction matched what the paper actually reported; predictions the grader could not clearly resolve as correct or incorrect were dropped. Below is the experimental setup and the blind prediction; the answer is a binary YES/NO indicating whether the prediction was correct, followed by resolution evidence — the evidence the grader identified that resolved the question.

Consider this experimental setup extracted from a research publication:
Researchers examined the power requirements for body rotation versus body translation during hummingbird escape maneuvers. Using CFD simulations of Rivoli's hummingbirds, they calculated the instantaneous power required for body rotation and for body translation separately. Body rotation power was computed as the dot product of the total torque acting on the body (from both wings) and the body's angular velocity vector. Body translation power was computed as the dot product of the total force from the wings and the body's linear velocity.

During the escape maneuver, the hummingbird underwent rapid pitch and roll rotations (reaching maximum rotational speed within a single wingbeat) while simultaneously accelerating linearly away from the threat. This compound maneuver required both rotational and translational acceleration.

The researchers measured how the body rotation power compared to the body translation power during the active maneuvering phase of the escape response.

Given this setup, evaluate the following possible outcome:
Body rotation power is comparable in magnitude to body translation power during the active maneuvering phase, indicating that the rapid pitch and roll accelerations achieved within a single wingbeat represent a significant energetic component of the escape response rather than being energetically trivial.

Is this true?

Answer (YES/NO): NO